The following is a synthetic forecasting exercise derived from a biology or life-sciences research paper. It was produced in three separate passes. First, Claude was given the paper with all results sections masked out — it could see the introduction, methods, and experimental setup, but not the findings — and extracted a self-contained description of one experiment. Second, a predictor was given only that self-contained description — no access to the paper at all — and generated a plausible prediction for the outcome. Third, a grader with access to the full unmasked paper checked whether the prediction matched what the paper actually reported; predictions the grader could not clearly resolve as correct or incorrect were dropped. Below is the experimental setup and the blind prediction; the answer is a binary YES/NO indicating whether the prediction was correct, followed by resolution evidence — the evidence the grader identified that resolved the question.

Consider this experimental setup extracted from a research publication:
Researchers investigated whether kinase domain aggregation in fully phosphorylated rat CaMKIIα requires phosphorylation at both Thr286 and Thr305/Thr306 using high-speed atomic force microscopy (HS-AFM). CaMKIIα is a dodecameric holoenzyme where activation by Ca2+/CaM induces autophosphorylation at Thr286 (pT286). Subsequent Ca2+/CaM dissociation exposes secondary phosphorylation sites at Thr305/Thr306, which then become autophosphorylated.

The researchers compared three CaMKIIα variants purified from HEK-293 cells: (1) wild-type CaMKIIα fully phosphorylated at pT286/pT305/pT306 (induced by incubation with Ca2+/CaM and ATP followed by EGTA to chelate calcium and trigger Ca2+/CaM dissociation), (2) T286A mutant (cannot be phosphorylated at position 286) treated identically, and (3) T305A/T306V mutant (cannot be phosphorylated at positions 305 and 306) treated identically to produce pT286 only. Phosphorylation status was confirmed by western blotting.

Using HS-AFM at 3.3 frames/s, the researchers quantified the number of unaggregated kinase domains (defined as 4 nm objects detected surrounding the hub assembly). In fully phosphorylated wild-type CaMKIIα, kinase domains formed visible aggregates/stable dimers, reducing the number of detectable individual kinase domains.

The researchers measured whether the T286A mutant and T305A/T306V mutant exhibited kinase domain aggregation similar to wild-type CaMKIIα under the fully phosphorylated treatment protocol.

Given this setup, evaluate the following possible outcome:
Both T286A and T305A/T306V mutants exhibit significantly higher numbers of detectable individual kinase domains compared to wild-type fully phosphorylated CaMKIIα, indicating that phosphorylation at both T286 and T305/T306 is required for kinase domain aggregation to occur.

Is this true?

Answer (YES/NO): YES